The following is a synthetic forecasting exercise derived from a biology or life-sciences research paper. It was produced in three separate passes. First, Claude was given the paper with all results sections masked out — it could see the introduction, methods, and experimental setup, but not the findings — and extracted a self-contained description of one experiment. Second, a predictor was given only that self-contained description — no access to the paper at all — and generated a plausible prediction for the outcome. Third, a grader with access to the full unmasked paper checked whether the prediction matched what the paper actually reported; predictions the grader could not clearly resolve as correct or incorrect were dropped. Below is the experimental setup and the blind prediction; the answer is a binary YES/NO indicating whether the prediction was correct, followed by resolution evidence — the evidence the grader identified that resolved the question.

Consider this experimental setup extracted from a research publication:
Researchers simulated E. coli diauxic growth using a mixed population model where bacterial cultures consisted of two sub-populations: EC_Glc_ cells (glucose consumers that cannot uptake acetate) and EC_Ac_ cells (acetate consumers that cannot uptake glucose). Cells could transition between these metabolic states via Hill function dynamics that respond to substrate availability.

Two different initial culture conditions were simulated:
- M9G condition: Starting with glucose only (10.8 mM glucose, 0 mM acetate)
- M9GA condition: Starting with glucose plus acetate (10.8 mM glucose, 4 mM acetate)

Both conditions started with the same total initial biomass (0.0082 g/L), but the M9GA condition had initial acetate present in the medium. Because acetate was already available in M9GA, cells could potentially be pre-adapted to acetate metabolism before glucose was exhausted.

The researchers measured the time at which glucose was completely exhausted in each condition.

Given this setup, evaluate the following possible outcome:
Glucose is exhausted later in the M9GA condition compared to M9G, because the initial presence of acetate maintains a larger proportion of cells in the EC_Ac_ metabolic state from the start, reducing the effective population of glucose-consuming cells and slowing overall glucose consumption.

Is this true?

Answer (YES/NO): NO